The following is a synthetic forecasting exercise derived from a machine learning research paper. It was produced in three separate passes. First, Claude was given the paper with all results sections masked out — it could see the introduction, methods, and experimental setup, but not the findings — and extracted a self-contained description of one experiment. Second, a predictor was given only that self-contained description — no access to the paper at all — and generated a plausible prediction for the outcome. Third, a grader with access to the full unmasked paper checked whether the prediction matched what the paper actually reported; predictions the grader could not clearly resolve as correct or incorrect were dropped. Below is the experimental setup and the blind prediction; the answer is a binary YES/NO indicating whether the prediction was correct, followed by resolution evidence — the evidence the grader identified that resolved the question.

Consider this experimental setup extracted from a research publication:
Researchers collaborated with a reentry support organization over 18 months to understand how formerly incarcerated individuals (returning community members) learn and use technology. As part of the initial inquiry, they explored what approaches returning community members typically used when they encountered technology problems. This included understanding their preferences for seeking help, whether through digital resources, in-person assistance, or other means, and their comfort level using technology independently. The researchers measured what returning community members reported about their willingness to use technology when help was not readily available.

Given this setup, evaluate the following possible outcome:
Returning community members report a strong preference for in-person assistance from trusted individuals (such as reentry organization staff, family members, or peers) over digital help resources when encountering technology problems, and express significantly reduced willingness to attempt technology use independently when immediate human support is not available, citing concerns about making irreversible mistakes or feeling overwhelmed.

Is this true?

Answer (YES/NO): YES